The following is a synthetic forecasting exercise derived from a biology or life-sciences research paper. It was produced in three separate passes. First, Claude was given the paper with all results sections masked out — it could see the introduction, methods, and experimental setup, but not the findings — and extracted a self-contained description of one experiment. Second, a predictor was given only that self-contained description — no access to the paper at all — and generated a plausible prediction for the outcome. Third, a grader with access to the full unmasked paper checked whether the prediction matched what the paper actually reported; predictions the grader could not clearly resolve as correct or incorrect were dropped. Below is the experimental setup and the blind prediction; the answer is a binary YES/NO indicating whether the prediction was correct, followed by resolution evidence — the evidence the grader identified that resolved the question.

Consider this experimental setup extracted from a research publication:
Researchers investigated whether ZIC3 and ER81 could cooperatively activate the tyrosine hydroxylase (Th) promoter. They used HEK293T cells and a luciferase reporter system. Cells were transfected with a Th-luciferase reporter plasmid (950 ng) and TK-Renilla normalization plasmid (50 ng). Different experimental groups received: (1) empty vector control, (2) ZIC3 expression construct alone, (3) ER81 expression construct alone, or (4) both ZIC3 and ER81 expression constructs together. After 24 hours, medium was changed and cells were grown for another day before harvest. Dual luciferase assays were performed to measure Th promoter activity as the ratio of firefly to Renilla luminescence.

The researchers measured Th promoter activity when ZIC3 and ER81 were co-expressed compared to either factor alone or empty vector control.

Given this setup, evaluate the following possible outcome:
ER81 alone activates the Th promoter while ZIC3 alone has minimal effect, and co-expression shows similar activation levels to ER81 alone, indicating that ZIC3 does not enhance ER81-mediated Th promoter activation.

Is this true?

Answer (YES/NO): NO